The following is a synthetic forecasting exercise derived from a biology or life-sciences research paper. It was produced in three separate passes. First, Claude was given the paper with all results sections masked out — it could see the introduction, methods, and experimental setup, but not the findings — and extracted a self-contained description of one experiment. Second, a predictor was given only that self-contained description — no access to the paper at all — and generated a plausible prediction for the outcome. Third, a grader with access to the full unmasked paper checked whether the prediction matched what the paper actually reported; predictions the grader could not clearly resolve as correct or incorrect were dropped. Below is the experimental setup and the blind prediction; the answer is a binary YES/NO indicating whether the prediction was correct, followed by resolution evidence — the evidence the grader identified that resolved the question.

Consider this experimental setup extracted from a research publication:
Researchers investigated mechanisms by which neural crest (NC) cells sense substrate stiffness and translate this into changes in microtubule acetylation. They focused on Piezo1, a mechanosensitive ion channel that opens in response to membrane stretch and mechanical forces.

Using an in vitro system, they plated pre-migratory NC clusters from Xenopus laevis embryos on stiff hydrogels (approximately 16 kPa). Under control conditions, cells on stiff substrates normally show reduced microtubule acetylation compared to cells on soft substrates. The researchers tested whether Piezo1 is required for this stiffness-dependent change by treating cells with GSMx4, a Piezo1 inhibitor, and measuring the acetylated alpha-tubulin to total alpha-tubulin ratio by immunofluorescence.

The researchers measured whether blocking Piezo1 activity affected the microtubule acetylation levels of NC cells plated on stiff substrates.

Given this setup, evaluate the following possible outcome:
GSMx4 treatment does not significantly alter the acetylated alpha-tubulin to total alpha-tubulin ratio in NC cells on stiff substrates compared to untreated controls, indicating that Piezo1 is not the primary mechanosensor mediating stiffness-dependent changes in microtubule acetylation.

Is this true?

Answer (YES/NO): NO